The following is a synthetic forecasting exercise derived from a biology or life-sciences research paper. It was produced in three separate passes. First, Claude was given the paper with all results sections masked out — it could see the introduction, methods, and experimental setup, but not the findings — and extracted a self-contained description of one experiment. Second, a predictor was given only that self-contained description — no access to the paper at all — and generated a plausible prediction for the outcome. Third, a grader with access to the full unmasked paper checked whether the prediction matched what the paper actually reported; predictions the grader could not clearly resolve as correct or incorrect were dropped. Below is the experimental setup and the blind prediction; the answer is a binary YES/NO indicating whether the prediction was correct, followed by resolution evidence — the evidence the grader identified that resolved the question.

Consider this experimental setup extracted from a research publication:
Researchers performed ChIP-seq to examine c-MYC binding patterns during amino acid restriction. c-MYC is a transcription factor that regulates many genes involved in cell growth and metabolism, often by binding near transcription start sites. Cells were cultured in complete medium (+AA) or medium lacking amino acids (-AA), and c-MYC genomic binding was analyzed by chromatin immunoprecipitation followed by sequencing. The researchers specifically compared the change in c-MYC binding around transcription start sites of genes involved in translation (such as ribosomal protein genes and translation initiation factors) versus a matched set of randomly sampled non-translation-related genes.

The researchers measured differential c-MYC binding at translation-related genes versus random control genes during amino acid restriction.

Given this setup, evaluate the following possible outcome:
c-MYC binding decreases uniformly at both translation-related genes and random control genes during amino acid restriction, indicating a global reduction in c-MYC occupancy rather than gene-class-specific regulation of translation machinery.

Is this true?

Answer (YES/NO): NO